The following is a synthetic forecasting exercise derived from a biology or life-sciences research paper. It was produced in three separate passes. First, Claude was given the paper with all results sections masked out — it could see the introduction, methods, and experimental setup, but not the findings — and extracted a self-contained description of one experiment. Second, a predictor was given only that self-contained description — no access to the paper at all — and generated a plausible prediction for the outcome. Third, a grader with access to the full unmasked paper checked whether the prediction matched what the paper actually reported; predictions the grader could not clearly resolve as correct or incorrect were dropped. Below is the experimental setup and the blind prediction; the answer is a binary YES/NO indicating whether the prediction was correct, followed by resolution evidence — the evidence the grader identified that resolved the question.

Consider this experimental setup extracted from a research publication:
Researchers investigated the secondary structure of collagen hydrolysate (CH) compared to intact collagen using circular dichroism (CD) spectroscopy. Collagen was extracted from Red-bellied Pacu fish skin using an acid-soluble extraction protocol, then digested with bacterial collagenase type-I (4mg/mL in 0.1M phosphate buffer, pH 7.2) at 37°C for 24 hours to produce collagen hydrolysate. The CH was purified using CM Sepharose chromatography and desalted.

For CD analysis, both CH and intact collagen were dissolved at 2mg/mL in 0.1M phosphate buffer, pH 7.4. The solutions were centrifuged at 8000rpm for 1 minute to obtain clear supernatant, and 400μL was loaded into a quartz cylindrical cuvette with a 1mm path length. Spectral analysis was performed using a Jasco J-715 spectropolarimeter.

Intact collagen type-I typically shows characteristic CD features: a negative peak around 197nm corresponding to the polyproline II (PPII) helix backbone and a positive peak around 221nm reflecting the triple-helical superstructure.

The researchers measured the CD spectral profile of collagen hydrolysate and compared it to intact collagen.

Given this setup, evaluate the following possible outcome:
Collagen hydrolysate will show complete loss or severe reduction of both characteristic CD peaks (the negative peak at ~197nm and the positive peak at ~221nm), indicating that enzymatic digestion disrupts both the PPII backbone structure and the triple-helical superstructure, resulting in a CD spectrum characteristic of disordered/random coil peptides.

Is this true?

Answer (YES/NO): NO